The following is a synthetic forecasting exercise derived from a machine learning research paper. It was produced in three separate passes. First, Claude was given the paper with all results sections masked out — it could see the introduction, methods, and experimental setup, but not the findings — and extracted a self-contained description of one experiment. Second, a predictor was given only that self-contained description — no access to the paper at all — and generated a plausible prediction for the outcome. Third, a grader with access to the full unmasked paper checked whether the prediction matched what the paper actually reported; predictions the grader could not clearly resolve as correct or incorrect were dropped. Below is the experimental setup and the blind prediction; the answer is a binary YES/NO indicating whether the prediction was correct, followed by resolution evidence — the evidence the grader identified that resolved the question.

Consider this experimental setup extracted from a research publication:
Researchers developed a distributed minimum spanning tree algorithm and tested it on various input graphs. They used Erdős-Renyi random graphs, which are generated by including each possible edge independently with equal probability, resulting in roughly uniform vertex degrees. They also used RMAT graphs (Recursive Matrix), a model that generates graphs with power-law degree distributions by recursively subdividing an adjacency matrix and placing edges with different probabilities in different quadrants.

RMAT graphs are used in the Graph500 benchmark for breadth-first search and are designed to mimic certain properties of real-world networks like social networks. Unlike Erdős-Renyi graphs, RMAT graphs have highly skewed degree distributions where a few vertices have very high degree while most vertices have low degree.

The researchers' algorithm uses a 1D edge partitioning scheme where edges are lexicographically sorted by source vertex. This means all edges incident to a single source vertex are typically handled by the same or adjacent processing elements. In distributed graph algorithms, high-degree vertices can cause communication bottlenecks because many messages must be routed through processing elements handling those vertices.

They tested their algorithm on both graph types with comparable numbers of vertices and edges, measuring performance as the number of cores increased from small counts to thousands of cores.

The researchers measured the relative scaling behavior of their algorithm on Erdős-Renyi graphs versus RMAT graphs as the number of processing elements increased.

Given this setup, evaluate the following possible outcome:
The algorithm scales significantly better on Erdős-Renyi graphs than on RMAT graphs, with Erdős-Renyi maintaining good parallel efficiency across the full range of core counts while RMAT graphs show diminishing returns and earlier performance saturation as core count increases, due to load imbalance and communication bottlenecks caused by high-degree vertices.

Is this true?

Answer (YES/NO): NO